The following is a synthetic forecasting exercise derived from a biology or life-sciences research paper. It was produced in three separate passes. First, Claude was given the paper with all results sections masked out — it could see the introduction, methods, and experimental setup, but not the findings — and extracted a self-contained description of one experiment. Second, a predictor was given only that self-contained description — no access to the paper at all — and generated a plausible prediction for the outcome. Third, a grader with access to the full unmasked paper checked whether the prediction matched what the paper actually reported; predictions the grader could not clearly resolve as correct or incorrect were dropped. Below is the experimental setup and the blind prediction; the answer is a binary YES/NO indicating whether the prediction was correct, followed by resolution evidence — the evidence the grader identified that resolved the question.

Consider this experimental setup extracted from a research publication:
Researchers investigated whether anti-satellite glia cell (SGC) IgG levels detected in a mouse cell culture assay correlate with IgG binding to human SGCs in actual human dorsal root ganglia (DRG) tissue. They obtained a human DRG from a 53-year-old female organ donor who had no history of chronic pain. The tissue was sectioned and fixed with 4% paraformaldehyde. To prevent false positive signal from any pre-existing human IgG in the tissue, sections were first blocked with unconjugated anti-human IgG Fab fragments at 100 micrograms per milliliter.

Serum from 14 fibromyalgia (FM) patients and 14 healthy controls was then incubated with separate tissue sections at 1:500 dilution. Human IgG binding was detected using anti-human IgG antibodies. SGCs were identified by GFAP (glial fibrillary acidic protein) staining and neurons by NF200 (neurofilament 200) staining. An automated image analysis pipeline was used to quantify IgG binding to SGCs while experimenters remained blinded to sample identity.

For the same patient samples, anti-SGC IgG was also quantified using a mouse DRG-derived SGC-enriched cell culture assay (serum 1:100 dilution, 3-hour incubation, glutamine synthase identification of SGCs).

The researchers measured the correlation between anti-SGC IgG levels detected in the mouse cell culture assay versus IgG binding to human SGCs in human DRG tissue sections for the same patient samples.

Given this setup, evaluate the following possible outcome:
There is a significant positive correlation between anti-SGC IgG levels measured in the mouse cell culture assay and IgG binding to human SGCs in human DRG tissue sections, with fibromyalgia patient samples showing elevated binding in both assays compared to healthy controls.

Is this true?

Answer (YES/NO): YES